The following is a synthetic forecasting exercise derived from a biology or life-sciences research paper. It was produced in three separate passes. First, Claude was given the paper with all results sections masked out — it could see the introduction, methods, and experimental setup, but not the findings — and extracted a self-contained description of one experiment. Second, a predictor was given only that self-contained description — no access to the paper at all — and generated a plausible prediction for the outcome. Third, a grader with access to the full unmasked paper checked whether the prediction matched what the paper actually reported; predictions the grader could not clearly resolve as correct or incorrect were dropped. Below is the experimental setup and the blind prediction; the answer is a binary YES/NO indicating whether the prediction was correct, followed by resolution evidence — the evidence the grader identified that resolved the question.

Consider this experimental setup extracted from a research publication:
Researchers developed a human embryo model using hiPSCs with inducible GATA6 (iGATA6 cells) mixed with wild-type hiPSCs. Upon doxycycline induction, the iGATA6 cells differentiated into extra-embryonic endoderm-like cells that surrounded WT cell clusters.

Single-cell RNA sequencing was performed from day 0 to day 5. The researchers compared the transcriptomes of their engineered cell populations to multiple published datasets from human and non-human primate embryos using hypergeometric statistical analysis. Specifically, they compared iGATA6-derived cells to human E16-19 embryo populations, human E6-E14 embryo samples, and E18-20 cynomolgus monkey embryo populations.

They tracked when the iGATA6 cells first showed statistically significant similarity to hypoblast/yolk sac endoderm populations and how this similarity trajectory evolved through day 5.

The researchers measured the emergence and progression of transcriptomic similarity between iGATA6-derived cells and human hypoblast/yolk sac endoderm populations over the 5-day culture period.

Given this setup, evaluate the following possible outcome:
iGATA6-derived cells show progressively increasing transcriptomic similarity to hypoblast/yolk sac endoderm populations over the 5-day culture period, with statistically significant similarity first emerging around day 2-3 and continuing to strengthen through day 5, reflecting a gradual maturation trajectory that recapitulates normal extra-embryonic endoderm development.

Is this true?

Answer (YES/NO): NO